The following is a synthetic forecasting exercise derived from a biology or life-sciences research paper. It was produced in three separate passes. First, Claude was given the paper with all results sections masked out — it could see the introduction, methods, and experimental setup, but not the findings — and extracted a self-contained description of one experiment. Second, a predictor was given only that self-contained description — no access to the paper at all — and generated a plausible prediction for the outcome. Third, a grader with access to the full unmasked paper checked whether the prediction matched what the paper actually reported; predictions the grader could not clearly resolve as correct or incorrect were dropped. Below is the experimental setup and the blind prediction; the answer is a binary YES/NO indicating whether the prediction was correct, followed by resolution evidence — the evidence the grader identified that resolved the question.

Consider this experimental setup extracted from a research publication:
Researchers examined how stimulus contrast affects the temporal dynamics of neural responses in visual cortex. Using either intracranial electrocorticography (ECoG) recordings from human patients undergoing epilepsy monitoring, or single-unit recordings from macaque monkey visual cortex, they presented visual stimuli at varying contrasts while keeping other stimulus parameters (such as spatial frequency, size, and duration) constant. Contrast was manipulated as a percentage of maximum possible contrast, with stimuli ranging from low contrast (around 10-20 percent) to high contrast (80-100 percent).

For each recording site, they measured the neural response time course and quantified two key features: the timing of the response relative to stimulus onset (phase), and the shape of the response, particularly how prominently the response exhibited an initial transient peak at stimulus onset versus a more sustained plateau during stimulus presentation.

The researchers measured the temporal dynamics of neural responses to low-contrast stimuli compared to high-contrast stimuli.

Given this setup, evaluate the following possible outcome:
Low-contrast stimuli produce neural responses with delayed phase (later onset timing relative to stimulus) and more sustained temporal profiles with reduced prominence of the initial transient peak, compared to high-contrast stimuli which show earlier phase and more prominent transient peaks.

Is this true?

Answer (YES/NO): YES